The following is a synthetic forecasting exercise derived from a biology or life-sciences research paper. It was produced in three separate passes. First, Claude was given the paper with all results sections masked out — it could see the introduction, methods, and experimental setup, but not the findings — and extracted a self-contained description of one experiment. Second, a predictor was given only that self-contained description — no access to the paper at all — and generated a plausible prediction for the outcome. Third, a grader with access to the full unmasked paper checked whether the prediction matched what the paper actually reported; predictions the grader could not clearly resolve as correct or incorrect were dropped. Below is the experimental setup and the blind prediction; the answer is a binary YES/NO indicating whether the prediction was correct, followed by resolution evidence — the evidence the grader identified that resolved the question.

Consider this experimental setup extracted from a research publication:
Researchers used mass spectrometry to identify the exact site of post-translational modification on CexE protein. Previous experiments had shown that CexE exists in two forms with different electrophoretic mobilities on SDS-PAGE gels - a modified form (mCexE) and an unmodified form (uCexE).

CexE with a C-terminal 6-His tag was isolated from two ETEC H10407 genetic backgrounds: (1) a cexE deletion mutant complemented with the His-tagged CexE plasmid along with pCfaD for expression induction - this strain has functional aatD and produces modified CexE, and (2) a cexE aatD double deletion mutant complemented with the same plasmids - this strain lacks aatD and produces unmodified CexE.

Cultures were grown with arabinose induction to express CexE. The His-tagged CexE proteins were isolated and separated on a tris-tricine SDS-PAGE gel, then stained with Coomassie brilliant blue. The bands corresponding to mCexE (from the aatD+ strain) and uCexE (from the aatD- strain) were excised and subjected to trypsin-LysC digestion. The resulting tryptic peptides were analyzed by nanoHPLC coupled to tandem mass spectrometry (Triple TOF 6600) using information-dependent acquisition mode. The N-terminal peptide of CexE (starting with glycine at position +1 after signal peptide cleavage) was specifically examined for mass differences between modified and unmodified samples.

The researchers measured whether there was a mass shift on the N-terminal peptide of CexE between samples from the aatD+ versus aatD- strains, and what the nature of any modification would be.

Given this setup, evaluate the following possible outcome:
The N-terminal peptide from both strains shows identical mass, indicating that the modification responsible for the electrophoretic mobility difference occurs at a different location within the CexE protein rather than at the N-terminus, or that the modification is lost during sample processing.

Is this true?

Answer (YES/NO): NO